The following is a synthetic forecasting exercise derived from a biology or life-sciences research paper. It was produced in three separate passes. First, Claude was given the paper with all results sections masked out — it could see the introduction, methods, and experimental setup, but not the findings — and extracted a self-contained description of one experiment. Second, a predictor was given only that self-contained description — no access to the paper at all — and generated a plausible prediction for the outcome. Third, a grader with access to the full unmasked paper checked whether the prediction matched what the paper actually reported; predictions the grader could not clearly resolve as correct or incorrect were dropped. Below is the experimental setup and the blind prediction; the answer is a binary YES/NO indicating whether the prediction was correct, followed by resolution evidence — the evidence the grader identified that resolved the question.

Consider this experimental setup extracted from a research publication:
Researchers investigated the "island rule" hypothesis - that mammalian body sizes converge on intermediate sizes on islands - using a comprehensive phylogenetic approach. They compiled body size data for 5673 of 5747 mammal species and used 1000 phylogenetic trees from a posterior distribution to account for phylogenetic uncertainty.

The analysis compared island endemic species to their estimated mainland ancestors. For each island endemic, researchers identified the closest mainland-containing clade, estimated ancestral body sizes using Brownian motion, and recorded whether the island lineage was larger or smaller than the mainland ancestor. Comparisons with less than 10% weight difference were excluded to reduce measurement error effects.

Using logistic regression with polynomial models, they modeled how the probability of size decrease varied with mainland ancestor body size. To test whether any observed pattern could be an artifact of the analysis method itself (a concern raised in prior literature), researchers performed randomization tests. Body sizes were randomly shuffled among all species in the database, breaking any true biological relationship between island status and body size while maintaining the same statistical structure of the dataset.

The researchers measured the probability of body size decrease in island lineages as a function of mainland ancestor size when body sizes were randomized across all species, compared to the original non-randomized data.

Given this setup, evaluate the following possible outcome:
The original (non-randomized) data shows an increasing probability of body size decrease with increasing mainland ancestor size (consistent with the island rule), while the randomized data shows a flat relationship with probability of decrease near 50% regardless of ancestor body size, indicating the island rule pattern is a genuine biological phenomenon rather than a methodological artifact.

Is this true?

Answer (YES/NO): YES